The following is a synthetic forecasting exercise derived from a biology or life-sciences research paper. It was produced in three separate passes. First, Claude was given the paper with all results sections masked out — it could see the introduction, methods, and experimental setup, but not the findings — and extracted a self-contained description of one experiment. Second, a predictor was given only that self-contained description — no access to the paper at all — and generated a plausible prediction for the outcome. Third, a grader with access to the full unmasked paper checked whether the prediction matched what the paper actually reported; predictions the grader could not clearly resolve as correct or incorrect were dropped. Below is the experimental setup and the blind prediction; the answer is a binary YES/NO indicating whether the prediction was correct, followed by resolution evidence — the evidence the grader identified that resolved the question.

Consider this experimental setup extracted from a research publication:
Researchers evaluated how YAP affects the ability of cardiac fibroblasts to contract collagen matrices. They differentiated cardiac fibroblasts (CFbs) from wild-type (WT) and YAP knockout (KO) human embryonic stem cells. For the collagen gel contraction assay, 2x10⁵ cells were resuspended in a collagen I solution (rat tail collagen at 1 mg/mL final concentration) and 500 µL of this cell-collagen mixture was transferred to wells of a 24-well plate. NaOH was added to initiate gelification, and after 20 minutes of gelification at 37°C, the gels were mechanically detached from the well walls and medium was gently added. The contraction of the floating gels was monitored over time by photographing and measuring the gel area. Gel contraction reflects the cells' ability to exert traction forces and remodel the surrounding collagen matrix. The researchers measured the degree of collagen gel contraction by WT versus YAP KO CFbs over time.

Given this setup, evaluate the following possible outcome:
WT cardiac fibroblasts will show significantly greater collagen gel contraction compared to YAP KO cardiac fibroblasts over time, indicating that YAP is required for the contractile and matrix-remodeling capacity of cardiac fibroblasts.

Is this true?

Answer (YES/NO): YES